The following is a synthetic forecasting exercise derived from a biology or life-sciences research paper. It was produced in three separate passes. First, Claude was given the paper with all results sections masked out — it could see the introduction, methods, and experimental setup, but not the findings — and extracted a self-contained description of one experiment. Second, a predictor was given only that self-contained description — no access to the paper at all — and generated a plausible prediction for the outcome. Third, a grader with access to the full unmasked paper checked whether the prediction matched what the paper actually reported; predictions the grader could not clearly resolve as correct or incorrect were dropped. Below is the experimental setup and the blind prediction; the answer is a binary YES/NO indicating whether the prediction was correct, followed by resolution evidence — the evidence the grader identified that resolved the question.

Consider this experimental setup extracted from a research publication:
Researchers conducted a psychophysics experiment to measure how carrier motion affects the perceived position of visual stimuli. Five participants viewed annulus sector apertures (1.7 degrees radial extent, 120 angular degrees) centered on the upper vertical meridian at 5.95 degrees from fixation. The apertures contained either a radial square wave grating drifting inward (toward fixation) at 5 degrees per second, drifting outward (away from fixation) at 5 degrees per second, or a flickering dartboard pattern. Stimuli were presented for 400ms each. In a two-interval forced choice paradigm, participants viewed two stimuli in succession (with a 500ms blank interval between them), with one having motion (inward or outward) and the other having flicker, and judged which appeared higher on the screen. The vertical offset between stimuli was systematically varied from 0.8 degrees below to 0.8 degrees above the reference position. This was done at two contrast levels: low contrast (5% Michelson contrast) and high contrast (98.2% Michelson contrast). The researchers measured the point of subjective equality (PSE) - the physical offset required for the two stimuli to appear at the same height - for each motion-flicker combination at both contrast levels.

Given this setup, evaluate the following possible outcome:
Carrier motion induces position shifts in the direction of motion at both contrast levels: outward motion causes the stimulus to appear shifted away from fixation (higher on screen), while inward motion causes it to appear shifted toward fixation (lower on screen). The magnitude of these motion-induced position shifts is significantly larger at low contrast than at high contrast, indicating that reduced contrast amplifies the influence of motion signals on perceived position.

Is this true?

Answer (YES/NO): NO